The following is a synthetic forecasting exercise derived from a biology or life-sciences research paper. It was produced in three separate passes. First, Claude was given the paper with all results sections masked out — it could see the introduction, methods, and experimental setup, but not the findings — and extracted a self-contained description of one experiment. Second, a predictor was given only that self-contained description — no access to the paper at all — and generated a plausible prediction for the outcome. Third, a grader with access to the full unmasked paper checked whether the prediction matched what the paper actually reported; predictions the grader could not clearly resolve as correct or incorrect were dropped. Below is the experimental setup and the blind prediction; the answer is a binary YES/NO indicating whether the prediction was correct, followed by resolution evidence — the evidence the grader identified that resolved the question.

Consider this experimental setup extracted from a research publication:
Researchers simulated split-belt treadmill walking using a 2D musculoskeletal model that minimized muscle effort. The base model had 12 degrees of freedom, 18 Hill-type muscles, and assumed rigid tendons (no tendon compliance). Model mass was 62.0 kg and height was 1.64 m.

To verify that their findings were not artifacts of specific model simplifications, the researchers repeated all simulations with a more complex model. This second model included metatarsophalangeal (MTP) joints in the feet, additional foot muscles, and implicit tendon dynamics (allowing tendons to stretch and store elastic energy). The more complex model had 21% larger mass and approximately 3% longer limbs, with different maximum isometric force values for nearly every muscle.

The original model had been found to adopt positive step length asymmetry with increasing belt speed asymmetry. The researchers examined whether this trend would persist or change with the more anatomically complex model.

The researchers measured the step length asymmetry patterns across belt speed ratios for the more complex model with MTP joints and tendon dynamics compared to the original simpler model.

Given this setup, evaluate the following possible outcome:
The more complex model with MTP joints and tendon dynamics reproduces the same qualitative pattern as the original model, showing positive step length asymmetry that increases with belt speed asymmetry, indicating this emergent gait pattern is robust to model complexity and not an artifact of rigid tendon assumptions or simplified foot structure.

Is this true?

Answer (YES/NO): YES